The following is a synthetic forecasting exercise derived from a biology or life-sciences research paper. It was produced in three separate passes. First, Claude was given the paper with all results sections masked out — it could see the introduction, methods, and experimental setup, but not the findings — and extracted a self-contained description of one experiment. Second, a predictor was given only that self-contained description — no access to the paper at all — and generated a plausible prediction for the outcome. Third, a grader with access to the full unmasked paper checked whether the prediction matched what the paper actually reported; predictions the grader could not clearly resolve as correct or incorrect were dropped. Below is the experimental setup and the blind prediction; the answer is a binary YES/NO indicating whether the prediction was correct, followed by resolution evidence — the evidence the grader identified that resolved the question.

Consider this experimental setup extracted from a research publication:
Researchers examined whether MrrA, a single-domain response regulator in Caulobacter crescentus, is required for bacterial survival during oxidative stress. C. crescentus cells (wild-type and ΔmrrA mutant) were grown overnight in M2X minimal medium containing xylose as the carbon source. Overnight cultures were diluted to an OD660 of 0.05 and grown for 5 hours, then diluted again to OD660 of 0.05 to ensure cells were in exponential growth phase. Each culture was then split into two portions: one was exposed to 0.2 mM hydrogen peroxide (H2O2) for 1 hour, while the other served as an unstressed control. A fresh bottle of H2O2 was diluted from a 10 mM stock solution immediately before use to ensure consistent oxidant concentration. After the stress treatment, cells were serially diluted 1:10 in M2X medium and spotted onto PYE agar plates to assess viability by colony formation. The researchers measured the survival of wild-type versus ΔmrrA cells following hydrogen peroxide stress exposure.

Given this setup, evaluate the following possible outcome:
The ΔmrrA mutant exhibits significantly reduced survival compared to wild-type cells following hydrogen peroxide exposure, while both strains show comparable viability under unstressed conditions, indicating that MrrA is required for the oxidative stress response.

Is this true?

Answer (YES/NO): YES